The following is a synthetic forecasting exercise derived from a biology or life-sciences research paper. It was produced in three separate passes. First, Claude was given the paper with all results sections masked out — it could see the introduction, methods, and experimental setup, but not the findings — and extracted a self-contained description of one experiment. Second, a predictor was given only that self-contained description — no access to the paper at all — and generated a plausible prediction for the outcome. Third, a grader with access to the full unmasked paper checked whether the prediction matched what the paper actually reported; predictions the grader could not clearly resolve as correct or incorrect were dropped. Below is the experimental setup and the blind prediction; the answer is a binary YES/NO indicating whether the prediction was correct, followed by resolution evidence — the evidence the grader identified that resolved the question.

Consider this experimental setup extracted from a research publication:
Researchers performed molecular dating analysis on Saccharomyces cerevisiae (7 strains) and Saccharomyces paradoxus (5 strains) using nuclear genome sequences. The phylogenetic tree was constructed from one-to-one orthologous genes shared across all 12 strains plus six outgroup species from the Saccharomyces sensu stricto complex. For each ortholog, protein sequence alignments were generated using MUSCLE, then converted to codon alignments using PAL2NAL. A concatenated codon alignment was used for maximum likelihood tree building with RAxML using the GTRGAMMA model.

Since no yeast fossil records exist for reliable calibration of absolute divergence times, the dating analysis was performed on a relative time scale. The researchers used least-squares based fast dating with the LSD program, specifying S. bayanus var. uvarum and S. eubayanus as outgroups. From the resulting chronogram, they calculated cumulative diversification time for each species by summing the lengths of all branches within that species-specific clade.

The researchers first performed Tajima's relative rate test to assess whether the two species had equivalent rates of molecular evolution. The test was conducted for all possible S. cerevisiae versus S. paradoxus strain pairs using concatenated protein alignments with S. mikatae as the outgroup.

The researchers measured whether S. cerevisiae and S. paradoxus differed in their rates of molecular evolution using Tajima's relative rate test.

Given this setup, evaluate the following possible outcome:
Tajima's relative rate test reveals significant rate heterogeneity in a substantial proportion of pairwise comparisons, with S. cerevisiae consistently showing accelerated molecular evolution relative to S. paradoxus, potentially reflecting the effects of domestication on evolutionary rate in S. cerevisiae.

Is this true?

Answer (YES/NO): YES